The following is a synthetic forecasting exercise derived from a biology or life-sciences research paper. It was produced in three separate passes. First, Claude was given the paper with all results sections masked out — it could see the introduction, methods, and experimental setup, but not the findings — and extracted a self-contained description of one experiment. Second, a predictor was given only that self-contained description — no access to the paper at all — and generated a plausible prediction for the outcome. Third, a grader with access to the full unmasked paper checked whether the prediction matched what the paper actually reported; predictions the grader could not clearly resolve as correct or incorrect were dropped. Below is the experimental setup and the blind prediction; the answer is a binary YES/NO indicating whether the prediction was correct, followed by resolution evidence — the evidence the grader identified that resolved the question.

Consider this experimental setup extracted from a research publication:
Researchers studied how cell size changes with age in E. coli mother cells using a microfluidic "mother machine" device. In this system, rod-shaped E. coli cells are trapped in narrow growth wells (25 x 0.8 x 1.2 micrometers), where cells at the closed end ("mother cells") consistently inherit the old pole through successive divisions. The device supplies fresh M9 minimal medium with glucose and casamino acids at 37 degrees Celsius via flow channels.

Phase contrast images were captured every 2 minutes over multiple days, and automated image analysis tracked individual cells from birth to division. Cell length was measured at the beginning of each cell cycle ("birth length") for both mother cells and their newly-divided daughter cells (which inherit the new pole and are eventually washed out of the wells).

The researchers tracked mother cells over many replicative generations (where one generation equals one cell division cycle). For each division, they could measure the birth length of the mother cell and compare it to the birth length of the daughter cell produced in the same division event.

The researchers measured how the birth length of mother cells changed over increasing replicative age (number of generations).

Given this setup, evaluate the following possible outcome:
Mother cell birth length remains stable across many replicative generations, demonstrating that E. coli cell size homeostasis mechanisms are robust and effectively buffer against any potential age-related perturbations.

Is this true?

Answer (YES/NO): NO